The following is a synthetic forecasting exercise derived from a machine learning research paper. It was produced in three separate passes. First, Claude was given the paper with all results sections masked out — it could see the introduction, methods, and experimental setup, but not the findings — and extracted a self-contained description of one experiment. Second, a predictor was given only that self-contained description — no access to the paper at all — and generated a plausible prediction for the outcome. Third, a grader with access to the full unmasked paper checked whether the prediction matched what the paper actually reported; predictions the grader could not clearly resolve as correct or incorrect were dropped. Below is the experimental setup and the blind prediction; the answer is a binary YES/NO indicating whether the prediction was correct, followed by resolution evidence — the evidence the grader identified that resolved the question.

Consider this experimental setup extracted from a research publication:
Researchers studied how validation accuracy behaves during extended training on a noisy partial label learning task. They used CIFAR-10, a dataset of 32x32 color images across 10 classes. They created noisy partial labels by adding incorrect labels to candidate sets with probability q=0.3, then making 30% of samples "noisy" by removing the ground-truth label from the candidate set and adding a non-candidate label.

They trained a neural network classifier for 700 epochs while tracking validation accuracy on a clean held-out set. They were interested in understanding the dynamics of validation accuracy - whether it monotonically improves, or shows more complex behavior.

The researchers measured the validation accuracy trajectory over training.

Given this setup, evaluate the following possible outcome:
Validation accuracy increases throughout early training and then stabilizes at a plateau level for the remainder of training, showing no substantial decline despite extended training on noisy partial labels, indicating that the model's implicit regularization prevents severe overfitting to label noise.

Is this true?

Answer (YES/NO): NO